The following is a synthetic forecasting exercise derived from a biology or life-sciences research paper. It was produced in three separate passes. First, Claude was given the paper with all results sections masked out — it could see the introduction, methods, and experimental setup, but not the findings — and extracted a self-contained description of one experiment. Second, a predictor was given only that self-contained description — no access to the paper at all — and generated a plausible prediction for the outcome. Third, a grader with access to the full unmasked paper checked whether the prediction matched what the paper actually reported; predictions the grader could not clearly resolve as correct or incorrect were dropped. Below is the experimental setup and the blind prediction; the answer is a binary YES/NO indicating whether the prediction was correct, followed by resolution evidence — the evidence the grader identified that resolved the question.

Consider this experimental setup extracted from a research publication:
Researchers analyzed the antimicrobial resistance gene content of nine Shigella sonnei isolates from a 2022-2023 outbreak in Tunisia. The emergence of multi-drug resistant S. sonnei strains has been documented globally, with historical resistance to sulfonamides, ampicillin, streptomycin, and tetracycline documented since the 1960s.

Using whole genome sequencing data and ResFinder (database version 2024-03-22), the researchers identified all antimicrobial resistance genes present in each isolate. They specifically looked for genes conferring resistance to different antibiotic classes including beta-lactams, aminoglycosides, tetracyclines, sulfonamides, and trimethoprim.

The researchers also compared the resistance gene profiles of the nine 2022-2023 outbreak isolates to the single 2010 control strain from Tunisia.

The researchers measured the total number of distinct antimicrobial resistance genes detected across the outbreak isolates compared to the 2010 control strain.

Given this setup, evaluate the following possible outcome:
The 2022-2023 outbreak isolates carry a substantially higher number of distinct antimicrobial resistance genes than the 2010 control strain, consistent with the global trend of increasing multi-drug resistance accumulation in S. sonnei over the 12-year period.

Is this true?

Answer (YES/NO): YES